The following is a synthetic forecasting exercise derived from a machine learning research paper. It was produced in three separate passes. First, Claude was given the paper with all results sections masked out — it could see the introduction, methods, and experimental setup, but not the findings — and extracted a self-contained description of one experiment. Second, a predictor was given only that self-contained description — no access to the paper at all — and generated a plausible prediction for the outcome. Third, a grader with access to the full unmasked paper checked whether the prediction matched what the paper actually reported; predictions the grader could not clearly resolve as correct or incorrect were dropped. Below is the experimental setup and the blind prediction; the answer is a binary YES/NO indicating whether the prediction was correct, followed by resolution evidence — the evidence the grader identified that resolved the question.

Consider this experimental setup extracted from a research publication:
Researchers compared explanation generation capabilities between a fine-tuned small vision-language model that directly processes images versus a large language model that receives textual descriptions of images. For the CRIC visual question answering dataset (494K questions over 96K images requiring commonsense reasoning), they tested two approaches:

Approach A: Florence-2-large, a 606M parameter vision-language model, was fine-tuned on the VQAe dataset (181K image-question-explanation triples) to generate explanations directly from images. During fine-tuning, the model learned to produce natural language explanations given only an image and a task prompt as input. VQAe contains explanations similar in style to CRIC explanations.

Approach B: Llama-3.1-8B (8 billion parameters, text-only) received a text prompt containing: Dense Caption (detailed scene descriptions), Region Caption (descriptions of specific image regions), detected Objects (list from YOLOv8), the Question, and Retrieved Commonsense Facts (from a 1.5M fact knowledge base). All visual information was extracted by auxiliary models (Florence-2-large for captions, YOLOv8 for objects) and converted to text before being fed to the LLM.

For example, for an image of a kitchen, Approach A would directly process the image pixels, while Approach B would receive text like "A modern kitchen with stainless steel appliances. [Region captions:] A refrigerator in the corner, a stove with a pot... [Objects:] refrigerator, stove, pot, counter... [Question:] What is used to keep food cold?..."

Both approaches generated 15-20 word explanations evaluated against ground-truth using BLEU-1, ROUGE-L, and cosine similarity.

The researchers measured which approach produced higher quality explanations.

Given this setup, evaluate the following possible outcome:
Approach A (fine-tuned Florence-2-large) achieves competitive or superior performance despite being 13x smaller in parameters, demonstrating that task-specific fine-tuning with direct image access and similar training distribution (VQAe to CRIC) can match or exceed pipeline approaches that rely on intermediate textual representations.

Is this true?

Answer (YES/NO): NO